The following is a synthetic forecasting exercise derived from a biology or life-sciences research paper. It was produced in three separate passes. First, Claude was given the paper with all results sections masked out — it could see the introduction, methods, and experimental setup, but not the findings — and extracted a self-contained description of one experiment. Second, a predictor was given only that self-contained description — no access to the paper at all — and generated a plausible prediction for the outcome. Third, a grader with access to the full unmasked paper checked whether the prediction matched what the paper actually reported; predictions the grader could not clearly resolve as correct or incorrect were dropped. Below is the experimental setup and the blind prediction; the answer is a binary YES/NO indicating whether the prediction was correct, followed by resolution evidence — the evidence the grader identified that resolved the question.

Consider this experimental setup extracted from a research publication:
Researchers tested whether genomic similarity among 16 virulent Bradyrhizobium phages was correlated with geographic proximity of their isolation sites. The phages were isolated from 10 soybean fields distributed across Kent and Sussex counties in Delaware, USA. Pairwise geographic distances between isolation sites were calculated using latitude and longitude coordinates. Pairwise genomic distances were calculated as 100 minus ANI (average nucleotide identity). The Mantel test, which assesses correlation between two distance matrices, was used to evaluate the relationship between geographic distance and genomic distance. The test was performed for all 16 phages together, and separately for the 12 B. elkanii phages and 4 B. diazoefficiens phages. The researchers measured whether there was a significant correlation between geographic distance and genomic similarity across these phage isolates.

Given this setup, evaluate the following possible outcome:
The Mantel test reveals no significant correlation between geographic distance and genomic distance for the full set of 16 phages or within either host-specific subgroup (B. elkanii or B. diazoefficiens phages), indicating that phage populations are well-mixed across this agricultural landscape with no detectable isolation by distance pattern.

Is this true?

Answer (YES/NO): YES